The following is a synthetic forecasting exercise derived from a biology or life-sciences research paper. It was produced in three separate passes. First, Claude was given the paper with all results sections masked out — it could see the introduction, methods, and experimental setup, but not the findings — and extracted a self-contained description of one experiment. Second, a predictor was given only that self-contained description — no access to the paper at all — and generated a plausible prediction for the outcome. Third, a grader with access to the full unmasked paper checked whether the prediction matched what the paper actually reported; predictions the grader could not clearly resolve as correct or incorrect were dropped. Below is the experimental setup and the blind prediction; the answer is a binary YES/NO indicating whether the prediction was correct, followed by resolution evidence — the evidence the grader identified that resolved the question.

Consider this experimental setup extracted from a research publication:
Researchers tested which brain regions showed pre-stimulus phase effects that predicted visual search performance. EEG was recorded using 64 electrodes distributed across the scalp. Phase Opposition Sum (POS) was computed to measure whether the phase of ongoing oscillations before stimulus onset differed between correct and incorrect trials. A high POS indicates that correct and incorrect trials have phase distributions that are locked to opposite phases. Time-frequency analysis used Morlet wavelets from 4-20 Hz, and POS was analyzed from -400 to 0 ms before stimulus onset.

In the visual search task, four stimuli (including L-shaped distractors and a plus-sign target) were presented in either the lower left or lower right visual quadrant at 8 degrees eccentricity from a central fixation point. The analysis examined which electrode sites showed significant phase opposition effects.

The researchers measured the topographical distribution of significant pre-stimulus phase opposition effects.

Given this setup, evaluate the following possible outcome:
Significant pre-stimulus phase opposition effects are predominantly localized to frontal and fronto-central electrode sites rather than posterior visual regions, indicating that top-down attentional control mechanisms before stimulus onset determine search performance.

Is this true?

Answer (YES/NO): NO